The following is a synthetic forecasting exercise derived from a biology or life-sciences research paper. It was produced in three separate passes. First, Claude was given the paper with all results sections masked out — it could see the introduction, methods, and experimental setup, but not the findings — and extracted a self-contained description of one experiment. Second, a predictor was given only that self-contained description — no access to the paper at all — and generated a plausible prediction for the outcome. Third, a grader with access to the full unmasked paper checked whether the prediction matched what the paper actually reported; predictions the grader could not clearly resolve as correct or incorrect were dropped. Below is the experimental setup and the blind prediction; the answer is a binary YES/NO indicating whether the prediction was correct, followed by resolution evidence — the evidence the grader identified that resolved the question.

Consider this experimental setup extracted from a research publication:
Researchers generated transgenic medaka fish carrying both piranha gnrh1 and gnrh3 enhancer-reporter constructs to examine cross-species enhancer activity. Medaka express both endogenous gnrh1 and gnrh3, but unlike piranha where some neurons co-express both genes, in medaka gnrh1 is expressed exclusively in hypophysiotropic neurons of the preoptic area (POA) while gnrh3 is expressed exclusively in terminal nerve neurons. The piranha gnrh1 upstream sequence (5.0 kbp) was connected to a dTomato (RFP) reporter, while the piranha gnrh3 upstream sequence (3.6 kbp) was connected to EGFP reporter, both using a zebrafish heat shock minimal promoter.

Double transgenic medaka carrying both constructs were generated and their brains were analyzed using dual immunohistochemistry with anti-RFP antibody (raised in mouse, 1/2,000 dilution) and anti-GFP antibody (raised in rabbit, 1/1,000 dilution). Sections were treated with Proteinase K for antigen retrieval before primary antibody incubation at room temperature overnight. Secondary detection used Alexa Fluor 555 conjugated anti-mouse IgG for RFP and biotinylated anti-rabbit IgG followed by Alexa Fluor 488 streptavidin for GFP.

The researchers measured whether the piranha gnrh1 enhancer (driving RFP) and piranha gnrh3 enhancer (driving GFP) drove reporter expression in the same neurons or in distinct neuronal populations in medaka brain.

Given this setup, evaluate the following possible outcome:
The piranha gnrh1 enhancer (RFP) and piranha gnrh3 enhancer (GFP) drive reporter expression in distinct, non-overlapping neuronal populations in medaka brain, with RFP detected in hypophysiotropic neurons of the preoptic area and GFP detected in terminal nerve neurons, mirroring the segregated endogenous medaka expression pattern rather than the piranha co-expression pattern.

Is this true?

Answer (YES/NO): NO